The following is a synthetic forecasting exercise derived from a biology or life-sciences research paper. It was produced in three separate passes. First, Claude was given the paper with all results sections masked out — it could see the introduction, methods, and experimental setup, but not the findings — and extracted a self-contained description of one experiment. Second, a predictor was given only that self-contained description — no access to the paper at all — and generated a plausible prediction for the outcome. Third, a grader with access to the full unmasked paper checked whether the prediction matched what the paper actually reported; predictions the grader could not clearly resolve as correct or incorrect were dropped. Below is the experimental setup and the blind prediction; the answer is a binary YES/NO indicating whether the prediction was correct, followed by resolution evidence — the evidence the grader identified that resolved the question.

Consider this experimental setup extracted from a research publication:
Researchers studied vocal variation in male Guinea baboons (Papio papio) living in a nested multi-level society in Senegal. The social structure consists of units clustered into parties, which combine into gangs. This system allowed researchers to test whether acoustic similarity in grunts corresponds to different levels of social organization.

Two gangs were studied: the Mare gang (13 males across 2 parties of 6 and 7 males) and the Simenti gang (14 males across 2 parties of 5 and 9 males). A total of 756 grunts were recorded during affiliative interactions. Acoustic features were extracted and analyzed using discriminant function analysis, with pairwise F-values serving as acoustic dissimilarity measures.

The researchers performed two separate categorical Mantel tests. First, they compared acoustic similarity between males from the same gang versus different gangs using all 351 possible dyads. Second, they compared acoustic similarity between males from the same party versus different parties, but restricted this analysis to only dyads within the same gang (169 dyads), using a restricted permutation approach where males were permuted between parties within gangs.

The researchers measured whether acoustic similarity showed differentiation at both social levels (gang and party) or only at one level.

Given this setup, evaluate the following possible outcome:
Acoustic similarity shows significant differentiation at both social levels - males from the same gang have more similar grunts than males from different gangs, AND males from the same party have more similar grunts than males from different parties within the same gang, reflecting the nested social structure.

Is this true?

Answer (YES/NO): YES